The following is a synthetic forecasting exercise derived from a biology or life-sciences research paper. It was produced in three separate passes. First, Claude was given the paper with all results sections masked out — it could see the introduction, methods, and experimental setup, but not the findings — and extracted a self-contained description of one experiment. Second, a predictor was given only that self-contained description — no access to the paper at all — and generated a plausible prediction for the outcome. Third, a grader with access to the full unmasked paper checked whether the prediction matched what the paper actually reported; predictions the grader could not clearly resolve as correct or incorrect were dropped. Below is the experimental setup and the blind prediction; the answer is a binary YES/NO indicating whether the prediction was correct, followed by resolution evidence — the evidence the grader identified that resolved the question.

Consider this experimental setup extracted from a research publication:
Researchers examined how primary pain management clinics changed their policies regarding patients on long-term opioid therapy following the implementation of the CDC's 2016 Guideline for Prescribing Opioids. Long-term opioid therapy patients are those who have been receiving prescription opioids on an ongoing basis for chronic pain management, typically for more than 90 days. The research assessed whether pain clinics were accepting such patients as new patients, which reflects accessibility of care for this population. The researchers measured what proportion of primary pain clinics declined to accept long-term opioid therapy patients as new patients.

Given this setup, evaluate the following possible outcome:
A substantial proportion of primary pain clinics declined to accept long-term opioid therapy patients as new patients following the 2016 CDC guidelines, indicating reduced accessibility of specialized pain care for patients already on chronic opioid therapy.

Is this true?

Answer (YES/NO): YES